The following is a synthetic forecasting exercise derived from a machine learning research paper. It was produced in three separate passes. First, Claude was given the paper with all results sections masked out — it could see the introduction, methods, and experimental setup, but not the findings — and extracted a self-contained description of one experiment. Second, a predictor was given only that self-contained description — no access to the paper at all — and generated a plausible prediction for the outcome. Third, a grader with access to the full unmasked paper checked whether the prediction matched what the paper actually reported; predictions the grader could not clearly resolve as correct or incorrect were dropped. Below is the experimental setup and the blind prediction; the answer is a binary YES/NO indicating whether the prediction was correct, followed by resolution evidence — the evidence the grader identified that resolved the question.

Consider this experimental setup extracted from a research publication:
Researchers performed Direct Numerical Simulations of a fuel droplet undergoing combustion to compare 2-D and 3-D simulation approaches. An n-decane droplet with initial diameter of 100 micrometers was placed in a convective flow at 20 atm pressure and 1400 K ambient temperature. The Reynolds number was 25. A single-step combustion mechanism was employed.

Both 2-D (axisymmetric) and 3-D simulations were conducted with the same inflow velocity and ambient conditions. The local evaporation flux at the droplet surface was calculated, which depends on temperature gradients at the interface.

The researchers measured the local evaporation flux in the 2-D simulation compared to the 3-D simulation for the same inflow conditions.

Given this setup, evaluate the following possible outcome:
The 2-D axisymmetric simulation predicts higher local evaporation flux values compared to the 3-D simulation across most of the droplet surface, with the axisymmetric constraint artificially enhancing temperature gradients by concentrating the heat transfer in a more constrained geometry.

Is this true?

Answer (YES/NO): NO